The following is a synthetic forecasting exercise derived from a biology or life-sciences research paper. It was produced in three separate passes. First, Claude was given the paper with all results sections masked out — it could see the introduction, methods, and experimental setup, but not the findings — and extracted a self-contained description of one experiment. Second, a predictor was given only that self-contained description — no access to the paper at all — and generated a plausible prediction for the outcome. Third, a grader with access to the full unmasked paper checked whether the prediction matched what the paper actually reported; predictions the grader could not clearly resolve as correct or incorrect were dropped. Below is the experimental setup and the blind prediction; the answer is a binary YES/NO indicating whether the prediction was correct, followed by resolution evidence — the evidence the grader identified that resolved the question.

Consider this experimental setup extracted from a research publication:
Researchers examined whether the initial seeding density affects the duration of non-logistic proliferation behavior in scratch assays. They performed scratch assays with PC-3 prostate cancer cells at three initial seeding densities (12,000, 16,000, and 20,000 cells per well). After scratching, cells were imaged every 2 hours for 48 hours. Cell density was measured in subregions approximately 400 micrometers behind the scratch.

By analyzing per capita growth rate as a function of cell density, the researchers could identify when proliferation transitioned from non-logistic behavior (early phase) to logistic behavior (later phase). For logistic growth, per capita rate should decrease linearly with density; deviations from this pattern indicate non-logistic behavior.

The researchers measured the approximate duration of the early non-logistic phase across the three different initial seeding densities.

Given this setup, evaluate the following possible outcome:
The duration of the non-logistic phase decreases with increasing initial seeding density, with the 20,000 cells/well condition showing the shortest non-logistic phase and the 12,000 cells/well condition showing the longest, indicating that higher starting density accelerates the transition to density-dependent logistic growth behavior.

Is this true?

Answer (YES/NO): NO